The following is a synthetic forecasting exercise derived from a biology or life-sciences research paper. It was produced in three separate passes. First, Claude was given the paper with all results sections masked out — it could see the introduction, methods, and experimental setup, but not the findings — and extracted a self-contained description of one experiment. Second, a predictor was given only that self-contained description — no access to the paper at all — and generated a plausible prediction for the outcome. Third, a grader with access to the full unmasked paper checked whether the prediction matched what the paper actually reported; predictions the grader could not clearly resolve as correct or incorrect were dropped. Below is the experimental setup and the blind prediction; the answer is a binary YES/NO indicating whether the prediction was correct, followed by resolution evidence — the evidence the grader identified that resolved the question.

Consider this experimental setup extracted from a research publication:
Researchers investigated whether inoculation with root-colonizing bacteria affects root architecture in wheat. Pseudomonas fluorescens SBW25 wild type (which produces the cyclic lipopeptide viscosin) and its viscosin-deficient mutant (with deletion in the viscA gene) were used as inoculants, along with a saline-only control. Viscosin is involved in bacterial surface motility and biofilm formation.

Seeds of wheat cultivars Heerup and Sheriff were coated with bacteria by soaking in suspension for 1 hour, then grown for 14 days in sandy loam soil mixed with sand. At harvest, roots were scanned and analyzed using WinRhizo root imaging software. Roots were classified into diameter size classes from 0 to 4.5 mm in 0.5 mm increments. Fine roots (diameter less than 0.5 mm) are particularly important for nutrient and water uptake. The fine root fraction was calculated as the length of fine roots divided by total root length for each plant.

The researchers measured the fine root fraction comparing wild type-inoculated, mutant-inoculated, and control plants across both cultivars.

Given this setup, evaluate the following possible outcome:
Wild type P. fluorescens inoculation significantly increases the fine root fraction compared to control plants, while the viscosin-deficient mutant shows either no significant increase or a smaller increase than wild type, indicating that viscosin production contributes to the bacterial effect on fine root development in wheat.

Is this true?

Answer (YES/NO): NO